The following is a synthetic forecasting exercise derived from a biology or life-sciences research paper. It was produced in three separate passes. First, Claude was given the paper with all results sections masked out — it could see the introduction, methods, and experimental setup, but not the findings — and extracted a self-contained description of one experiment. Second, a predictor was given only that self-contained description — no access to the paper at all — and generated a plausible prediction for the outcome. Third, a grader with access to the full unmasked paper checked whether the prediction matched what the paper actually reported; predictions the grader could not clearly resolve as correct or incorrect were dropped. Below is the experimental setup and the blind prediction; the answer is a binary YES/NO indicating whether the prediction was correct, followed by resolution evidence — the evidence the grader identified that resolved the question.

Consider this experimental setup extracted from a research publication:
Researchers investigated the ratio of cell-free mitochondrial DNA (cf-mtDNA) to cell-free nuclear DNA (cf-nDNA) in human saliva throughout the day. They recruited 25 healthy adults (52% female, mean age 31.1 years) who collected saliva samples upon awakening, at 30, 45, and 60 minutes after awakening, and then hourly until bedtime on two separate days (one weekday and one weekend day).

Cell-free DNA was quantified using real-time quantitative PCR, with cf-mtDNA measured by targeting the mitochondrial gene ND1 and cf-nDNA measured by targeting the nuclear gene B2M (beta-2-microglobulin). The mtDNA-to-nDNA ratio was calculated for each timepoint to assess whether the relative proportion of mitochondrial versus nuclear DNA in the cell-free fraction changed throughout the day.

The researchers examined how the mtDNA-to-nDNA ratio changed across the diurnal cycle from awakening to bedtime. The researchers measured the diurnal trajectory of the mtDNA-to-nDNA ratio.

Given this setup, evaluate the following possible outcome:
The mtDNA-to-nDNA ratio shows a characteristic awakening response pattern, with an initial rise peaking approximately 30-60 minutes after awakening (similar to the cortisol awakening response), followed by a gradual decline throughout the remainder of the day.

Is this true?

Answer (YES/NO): NO